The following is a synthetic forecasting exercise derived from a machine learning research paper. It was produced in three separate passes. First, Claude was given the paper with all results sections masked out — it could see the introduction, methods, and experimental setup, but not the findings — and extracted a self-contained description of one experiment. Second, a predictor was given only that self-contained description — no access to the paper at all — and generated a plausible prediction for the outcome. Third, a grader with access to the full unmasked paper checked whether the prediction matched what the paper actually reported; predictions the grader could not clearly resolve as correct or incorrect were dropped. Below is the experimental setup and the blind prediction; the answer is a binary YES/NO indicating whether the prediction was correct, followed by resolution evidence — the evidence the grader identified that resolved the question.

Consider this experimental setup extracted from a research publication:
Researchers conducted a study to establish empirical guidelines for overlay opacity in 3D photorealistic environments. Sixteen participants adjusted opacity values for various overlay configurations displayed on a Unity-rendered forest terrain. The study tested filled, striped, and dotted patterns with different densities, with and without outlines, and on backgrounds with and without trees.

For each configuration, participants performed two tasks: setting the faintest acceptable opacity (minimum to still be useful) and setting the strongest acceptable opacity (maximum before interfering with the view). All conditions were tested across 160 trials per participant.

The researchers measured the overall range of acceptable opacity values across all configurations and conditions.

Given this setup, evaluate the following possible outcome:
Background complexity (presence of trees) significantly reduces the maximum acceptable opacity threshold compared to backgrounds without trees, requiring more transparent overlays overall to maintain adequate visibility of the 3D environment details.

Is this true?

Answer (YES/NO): NO